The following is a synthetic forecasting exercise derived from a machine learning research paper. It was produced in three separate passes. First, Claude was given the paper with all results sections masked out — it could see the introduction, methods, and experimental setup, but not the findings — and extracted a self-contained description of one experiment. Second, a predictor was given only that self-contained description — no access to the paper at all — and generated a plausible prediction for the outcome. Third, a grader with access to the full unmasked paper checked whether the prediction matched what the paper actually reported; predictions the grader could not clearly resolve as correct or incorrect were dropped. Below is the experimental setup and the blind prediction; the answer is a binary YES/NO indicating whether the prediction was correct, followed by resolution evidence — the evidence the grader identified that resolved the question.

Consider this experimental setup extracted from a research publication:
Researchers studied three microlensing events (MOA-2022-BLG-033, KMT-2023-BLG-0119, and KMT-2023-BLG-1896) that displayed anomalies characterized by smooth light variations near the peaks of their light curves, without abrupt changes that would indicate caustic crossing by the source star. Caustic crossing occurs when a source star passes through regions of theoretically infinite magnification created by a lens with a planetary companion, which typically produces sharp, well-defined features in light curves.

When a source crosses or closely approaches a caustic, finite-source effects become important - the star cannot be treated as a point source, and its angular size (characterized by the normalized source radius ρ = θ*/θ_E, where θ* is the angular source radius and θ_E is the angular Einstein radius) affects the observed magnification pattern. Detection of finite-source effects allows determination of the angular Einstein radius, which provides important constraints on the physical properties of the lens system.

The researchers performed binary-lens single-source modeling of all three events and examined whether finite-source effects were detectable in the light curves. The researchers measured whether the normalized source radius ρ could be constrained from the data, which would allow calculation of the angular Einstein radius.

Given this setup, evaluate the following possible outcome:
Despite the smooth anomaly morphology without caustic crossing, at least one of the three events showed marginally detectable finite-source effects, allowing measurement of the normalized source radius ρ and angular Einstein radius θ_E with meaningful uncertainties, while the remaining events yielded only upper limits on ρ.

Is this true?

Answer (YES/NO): NO